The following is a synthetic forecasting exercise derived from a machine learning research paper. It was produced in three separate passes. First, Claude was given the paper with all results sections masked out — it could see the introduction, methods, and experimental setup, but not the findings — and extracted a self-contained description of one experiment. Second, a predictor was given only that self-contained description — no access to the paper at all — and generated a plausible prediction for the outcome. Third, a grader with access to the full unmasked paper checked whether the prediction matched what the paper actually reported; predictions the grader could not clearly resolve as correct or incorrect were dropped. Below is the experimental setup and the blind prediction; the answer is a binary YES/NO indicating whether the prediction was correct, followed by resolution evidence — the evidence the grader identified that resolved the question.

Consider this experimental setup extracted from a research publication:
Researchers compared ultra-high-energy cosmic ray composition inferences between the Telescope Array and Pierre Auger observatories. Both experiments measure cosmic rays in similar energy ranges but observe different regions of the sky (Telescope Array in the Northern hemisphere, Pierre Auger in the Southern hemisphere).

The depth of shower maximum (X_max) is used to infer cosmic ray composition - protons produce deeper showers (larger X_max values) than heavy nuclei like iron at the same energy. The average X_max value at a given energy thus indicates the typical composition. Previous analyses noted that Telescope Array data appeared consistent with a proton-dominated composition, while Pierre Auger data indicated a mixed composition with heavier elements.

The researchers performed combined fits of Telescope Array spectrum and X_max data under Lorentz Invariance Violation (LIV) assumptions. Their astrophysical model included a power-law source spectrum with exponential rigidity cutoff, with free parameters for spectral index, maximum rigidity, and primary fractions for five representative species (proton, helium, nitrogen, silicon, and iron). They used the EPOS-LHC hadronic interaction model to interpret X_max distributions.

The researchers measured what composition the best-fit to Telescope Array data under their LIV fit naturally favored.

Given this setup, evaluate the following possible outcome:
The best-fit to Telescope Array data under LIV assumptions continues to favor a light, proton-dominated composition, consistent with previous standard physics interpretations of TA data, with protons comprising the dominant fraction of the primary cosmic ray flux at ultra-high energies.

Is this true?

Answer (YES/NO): YES